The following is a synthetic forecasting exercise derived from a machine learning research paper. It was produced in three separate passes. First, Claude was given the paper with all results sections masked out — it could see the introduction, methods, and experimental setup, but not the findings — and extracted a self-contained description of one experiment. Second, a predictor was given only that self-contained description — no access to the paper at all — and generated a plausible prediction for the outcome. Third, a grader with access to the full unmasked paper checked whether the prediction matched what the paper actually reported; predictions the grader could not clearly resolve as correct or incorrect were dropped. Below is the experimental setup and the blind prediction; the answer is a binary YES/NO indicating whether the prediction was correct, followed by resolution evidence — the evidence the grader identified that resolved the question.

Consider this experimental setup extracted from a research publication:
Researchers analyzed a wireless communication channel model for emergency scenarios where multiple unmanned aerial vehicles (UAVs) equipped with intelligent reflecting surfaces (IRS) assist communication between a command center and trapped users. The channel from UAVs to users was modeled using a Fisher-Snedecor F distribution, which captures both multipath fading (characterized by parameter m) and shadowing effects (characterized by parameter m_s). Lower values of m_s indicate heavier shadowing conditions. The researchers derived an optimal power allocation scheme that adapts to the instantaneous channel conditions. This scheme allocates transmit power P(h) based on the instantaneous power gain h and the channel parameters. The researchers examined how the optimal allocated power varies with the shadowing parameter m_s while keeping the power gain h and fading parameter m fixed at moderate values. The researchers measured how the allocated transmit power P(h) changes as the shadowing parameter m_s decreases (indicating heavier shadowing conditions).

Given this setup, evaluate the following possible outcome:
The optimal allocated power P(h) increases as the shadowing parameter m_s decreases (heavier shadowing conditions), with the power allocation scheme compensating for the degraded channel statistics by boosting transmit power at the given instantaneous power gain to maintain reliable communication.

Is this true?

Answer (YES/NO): YES